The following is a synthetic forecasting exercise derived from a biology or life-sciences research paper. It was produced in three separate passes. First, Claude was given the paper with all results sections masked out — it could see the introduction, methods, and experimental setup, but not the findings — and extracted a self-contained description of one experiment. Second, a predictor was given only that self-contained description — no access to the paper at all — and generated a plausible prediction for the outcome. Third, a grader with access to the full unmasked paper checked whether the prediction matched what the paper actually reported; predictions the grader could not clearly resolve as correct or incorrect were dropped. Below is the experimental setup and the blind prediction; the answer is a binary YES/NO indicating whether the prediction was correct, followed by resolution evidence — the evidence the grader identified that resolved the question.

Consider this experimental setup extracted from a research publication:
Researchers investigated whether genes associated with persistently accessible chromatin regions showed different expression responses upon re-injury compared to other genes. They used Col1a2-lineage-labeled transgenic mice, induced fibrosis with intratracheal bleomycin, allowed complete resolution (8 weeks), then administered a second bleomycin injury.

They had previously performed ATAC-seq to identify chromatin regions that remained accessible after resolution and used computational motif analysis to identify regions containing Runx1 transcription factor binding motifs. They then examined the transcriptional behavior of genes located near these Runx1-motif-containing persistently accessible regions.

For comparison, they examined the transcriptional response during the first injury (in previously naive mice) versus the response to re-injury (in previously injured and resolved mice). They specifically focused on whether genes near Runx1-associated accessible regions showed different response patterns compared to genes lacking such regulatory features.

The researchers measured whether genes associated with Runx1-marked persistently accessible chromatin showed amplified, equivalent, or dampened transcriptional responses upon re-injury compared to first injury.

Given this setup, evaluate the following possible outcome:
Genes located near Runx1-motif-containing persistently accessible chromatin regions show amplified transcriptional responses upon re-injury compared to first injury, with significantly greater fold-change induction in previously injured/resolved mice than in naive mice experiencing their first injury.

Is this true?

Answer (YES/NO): YES